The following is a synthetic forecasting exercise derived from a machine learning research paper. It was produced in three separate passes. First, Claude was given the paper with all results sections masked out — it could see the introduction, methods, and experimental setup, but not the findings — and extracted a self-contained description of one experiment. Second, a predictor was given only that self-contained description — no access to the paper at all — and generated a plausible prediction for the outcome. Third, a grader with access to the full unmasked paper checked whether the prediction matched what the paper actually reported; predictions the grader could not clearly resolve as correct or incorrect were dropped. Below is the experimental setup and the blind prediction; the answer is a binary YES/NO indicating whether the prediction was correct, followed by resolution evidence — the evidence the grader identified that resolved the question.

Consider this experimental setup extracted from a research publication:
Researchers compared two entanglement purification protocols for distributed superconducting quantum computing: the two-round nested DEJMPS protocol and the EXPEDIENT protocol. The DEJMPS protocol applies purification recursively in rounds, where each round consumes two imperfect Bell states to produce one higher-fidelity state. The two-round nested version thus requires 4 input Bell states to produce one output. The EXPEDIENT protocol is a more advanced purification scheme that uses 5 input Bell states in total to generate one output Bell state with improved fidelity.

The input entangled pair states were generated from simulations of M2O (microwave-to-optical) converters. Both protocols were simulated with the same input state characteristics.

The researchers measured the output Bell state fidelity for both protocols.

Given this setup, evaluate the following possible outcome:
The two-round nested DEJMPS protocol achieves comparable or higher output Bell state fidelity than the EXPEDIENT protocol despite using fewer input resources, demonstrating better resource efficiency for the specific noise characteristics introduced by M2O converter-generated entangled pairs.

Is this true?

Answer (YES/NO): NO